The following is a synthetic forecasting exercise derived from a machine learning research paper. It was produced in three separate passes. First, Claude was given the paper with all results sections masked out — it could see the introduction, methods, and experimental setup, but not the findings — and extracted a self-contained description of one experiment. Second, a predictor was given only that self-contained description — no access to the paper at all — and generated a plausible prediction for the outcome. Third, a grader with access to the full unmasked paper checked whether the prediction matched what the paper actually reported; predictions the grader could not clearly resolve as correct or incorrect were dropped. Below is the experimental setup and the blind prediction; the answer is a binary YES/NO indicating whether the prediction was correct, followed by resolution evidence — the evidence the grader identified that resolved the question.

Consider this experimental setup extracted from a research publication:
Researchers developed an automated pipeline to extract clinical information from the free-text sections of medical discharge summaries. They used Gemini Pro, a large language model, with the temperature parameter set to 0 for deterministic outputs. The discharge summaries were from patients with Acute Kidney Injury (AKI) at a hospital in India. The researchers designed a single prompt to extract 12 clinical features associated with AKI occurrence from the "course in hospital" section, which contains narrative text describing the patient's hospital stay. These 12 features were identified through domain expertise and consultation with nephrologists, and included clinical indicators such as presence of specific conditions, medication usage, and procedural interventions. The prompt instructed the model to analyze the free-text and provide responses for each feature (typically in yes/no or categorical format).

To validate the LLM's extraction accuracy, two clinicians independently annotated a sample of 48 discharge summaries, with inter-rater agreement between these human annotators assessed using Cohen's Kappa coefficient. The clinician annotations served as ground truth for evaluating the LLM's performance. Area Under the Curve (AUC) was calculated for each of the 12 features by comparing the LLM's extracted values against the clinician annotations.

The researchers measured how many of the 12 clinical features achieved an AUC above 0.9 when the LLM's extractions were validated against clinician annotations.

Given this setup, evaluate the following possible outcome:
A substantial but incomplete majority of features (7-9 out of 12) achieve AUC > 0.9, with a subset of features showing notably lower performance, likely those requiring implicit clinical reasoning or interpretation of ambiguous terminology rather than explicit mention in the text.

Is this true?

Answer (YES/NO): YES